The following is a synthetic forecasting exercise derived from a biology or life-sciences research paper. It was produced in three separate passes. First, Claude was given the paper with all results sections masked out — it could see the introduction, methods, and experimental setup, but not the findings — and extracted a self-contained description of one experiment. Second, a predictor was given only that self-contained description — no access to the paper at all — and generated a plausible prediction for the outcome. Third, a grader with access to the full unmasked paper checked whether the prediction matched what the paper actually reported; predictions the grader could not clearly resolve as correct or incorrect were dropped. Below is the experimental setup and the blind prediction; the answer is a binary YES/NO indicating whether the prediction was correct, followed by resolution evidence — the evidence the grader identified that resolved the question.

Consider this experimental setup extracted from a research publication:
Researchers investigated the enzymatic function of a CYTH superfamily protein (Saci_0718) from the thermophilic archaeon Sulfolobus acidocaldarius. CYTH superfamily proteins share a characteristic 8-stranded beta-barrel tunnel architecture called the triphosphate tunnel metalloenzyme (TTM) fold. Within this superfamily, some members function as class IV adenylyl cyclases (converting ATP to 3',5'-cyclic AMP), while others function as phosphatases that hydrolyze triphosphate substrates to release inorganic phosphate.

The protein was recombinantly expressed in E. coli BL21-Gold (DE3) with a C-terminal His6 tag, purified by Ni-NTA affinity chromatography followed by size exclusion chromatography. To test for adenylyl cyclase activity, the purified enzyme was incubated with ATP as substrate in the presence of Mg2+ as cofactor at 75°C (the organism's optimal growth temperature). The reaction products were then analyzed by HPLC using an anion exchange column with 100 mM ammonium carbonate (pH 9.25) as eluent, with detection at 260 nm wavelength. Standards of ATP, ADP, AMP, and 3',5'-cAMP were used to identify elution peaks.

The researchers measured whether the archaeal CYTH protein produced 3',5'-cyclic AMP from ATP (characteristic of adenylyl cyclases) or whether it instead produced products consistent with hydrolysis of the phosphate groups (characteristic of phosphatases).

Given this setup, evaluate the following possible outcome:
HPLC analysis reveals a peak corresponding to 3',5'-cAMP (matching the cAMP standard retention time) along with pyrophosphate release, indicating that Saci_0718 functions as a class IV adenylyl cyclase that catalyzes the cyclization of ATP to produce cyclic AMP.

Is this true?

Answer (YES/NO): NO